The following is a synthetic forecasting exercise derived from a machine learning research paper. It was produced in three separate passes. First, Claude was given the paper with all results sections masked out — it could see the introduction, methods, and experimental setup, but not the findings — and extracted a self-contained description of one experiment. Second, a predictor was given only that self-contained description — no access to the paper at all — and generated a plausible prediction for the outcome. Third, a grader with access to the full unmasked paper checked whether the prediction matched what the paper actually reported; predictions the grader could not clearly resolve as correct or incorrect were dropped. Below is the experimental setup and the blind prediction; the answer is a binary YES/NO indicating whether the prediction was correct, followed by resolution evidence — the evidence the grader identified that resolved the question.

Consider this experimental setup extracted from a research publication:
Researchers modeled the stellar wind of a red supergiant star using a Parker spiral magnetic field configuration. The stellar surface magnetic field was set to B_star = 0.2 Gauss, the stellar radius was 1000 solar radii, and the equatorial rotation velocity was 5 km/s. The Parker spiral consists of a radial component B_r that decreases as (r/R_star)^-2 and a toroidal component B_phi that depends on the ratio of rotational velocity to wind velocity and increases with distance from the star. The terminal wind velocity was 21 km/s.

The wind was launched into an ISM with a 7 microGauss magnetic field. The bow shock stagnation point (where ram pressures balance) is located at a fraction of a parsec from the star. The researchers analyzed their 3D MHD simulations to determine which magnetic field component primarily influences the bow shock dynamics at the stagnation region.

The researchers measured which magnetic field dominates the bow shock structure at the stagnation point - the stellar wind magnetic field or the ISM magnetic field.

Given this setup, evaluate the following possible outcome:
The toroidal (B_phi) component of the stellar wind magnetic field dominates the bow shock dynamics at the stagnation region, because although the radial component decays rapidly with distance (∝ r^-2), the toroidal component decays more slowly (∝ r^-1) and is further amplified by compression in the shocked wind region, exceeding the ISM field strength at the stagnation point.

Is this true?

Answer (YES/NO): NO